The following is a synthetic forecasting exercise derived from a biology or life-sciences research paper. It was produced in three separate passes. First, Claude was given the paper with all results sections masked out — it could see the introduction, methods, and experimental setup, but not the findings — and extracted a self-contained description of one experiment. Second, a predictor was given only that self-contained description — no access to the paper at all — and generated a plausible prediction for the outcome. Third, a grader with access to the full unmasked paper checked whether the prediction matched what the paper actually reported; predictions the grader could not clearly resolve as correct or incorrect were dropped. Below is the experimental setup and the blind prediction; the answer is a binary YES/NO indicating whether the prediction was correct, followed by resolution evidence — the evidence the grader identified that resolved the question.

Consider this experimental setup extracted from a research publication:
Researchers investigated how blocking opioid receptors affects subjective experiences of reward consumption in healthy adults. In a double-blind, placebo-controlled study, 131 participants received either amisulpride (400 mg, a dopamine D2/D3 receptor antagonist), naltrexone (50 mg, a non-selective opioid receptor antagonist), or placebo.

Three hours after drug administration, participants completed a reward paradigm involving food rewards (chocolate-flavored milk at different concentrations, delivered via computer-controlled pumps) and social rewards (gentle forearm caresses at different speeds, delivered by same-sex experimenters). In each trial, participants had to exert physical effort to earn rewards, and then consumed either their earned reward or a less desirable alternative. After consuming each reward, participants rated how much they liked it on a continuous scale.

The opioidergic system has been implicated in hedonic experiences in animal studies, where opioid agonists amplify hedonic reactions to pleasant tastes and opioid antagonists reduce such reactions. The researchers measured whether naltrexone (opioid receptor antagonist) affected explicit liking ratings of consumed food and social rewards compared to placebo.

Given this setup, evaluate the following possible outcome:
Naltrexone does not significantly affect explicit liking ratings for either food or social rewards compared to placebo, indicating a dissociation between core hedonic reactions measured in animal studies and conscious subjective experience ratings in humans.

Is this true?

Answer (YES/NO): YES